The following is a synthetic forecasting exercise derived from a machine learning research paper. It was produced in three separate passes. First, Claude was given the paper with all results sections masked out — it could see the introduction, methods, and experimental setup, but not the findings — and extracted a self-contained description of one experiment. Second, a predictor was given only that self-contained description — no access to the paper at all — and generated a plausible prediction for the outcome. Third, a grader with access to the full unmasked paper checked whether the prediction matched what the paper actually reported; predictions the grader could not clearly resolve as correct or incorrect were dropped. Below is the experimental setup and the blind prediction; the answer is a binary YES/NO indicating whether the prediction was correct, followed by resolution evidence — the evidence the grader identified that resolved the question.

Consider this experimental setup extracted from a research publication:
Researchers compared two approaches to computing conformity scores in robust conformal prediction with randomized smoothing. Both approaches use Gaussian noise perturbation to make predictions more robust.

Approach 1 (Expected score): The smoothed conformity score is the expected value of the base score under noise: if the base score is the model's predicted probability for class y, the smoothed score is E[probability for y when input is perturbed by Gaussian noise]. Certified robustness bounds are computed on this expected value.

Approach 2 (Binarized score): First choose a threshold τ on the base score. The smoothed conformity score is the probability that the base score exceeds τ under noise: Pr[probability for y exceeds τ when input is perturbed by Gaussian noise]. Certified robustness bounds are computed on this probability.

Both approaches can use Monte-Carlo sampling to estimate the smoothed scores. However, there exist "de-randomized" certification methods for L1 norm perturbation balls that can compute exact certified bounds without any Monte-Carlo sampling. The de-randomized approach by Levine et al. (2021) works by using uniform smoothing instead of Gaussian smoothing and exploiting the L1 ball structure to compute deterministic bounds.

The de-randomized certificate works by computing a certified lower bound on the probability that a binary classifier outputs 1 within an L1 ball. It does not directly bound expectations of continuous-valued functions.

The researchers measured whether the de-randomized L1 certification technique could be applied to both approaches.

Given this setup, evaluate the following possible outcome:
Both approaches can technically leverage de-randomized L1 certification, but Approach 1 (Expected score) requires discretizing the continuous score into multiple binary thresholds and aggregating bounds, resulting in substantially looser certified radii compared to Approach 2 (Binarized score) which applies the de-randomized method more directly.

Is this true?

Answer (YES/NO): NO